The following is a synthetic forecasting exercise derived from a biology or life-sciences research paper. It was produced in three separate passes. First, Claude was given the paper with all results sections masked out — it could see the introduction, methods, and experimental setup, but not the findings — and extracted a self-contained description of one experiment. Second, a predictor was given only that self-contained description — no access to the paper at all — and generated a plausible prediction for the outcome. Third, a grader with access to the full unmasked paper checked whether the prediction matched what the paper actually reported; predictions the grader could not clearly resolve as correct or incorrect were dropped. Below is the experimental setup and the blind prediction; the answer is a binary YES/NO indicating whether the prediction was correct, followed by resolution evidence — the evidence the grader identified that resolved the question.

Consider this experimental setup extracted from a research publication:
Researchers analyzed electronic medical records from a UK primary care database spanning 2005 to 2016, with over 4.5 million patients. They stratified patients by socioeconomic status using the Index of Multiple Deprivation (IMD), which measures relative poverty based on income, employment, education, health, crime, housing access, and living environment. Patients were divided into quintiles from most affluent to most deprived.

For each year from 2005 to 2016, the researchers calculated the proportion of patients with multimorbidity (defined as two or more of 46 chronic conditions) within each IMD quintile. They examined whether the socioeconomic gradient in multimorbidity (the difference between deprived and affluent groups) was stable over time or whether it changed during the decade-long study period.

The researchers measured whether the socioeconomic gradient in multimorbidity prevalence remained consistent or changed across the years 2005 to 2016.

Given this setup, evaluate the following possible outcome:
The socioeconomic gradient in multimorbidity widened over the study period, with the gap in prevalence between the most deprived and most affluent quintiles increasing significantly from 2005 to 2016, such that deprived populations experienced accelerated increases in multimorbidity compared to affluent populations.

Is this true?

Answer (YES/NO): NO